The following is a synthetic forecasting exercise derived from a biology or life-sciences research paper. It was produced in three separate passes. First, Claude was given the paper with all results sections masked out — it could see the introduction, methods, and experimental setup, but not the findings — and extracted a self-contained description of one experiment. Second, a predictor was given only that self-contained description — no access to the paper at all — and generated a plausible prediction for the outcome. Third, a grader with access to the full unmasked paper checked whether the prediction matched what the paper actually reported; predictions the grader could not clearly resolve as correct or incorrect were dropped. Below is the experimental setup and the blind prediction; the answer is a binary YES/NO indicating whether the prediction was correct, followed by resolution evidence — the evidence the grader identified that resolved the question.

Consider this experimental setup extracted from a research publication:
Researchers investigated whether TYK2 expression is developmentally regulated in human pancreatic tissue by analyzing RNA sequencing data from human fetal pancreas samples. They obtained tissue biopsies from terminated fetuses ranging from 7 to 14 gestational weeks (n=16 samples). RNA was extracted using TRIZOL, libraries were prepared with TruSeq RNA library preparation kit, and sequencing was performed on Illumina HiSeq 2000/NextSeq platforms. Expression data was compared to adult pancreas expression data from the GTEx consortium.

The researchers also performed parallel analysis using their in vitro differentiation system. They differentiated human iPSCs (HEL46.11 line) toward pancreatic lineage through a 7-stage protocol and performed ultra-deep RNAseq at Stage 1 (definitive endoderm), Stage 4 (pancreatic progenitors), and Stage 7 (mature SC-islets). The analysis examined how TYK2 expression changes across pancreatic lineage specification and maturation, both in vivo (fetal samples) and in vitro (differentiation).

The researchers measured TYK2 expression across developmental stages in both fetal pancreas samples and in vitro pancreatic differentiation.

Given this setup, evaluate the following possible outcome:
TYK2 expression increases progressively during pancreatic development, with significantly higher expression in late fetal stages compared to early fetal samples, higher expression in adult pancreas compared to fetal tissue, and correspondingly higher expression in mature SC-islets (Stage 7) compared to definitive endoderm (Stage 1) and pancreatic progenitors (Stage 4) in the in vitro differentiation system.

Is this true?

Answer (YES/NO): NO